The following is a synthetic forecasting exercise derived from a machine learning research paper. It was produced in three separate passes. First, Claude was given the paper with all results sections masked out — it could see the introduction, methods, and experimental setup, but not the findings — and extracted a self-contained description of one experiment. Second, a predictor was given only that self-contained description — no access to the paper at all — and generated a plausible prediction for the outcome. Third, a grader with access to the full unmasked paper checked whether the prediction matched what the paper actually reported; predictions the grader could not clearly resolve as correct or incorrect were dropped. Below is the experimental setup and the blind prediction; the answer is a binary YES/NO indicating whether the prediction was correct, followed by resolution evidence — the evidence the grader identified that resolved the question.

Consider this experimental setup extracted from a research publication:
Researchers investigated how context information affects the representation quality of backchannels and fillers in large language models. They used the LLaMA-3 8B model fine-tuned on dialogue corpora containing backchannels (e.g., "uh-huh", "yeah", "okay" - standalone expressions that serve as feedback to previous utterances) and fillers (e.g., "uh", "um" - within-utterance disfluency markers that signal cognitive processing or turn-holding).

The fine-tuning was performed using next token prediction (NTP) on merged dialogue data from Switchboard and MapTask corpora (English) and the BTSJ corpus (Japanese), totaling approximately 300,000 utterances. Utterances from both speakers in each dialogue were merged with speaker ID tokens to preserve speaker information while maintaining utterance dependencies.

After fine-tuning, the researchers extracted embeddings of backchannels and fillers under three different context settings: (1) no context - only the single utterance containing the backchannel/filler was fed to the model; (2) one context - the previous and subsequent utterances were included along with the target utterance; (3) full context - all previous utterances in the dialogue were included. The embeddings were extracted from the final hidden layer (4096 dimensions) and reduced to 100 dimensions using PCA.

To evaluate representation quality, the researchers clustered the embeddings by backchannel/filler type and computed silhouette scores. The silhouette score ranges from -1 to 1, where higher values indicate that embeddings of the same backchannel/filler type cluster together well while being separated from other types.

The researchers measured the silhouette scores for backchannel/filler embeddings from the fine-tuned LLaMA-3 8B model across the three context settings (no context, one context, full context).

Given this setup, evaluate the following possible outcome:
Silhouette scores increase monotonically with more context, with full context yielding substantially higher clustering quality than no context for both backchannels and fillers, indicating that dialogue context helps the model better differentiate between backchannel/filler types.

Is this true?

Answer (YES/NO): NO